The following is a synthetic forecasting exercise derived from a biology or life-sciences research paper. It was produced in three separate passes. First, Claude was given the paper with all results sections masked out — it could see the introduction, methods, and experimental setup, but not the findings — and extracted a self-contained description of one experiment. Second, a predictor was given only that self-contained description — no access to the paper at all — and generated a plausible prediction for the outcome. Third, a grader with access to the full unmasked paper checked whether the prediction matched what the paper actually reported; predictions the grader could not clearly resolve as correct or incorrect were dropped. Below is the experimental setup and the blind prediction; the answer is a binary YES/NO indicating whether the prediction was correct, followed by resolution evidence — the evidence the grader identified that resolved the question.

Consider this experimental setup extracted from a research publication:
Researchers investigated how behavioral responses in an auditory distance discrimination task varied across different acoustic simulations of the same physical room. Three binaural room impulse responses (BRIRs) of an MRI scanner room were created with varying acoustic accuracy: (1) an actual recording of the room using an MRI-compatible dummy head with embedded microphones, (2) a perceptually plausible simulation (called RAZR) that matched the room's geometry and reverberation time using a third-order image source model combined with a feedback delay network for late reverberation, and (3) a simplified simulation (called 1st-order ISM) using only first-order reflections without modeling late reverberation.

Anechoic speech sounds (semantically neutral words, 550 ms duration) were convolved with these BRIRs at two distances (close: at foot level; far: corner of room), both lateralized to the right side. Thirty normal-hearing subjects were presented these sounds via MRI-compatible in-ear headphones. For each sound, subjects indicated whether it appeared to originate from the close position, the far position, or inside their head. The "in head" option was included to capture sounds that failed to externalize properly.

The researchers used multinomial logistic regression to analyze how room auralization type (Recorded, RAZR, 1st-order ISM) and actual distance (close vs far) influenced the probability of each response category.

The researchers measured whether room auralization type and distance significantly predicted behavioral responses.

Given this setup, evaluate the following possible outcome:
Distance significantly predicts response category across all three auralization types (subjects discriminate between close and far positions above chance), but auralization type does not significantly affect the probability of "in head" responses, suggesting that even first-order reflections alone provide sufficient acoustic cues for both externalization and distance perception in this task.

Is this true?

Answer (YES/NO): NO